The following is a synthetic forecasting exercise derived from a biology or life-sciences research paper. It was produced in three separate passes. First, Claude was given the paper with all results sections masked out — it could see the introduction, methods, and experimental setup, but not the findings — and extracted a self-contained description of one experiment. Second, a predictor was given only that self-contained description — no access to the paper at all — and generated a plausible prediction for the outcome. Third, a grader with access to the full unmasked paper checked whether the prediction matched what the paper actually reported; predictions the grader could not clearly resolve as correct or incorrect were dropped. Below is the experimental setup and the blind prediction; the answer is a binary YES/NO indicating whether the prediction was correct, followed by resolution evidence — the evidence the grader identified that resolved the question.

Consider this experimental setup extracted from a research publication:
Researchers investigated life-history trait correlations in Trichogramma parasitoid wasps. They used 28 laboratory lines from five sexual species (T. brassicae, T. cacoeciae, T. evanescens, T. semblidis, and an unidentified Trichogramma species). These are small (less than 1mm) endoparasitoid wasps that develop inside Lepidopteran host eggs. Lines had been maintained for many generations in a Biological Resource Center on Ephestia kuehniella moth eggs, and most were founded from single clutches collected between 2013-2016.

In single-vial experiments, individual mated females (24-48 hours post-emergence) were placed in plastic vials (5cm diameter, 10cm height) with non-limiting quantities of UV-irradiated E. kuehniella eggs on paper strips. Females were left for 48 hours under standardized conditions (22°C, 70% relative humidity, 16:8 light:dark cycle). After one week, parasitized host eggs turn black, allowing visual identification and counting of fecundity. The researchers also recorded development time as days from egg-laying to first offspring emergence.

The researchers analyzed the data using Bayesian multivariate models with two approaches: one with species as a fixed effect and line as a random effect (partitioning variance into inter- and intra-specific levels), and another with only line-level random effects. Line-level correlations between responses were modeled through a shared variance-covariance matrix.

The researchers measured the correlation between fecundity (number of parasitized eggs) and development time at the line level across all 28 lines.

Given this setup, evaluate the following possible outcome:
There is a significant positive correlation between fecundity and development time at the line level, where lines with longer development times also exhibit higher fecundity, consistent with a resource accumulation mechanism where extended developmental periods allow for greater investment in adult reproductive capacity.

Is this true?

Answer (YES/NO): NO